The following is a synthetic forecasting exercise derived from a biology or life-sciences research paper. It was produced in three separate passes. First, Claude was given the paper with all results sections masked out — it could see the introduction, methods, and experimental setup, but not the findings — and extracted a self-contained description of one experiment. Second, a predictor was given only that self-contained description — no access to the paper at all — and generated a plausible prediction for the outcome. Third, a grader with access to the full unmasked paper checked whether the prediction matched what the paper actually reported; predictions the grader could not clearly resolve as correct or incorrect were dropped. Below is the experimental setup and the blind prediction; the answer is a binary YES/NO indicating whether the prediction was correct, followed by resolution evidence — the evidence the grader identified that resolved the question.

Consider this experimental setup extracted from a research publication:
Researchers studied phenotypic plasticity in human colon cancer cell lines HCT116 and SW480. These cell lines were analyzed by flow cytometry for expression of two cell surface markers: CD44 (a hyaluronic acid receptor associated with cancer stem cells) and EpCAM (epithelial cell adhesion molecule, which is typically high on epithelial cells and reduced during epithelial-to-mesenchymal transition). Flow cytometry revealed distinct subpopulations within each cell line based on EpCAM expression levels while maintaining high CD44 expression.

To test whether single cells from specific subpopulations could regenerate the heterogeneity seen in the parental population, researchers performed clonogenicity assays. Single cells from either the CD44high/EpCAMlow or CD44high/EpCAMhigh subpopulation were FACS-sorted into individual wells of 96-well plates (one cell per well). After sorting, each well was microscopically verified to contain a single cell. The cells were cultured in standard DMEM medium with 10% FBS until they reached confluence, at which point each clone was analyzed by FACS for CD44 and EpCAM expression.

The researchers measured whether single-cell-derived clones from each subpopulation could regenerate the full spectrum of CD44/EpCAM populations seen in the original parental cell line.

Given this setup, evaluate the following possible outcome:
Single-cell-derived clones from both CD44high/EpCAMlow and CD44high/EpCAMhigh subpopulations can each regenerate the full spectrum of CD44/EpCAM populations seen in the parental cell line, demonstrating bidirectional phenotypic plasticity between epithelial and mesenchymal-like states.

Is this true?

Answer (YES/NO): NO